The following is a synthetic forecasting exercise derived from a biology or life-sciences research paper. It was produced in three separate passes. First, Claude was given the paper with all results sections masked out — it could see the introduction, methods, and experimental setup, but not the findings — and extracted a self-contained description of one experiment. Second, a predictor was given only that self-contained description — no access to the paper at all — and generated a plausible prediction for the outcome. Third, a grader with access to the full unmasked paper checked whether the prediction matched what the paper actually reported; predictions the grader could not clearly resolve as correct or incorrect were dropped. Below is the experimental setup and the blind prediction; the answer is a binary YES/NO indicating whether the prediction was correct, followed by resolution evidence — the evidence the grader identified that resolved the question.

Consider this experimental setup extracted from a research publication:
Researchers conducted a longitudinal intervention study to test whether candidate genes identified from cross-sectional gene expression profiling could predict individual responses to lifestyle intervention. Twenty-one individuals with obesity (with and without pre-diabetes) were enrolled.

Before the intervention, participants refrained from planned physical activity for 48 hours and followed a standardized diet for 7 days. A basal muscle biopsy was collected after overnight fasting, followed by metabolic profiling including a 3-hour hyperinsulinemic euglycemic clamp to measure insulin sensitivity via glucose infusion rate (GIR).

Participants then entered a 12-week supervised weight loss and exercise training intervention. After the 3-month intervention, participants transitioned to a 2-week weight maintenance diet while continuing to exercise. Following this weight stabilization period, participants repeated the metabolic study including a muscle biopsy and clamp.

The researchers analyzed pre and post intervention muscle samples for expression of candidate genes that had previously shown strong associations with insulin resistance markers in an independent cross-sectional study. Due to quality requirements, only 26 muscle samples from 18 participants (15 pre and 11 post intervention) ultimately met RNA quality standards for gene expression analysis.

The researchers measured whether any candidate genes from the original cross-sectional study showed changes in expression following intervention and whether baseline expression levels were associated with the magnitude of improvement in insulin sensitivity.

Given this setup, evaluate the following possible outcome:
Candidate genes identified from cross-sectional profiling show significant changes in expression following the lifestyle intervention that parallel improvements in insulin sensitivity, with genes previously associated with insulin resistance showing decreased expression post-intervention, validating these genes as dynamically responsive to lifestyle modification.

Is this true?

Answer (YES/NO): NO